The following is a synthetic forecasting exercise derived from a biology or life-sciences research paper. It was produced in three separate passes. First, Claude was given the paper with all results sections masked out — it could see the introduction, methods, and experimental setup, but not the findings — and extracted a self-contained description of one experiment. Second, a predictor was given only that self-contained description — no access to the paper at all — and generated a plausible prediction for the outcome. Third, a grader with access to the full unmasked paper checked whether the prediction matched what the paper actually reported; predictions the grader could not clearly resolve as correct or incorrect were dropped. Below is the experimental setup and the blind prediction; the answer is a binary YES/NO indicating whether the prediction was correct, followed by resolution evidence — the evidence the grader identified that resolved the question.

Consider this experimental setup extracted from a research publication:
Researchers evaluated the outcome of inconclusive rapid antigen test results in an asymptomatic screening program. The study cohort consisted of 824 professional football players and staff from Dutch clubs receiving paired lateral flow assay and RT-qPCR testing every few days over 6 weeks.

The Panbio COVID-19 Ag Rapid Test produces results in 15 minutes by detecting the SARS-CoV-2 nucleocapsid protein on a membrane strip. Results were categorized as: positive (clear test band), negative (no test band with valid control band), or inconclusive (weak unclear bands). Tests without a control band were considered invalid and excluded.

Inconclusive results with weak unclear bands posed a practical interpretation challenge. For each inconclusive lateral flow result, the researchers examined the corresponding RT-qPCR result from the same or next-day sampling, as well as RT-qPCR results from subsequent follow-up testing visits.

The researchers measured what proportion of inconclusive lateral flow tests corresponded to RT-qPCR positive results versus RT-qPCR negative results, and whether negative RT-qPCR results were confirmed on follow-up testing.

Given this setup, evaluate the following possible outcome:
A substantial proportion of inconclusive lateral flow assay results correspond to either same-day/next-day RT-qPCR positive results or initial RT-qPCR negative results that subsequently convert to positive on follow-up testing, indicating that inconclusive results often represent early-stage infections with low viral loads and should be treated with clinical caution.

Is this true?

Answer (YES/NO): NO